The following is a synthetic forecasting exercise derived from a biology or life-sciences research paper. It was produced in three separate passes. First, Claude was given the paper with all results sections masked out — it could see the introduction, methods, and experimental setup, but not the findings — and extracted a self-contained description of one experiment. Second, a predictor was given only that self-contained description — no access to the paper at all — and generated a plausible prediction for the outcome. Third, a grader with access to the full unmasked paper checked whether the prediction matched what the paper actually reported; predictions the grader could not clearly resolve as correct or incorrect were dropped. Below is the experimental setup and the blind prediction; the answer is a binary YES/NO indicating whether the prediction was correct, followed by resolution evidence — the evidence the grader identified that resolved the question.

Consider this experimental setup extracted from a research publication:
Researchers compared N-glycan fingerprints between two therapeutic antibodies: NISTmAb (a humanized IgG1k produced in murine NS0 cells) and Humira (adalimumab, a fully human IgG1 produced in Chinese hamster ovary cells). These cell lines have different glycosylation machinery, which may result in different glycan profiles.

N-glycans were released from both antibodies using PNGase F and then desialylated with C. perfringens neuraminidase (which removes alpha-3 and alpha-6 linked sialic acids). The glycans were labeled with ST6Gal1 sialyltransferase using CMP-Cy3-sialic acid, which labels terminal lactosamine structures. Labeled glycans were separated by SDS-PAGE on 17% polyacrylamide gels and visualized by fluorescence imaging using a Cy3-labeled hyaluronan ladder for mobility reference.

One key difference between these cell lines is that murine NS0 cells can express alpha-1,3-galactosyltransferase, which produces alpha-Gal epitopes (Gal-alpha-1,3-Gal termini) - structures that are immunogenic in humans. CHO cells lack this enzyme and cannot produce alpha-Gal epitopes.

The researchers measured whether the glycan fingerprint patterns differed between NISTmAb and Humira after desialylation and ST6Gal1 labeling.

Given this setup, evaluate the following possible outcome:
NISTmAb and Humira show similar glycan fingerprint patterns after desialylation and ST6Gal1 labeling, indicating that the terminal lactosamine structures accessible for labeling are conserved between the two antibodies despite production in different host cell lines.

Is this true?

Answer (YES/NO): NO